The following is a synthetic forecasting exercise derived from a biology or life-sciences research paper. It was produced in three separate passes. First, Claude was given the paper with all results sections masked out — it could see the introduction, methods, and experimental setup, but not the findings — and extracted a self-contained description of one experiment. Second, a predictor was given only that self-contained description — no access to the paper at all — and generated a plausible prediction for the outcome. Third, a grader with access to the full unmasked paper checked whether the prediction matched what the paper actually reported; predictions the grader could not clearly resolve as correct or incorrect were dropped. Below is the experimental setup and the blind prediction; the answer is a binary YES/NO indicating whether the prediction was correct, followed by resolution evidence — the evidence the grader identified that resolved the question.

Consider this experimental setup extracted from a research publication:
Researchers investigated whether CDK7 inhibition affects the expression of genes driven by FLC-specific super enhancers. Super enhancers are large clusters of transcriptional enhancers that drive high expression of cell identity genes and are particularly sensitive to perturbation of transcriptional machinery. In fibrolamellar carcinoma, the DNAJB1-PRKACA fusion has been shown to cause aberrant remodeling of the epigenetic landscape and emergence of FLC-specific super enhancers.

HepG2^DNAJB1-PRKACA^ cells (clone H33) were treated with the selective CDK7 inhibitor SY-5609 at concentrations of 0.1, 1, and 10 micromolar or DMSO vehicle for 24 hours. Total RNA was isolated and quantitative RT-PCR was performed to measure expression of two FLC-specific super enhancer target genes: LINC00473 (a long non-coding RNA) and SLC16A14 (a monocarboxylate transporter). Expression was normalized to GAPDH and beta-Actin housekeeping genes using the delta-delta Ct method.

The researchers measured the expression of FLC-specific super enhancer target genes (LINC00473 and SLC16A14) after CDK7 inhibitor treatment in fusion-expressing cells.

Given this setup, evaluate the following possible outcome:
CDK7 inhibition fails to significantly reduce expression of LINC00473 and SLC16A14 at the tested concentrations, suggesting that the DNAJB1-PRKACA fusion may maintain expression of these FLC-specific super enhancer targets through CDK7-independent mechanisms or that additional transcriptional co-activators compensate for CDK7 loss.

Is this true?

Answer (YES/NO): NO